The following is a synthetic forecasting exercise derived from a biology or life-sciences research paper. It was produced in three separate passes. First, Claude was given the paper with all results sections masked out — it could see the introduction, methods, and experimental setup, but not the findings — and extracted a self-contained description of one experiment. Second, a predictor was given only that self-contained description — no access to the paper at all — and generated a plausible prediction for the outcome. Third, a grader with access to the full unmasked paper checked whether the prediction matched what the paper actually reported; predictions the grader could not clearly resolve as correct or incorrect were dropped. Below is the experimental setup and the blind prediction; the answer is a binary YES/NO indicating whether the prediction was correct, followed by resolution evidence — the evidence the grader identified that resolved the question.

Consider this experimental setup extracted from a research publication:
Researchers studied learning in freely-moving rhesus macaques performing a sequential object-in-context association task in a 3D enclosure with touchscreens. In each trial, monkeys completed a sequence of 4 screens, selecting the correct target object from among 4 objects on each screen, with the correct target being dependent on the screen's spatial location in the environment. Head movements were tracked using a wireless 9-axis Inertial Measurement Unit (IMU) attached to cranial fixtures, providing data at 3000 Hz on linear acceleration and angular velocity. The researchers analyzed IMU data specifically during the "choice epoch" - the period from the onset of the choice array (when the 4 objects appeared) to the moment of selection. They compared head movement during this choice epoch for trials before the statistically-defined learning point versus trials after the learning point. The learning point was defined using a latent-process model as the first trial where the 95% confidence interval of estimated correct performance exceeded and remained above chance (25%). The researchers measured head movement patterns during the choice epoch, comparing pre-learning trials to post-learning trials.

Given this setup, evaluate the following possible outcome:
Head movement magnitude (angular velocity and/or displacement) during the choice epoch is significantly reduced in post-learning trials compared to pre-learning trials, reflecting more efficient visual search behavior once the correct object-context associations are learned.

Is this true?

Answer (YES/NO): YES